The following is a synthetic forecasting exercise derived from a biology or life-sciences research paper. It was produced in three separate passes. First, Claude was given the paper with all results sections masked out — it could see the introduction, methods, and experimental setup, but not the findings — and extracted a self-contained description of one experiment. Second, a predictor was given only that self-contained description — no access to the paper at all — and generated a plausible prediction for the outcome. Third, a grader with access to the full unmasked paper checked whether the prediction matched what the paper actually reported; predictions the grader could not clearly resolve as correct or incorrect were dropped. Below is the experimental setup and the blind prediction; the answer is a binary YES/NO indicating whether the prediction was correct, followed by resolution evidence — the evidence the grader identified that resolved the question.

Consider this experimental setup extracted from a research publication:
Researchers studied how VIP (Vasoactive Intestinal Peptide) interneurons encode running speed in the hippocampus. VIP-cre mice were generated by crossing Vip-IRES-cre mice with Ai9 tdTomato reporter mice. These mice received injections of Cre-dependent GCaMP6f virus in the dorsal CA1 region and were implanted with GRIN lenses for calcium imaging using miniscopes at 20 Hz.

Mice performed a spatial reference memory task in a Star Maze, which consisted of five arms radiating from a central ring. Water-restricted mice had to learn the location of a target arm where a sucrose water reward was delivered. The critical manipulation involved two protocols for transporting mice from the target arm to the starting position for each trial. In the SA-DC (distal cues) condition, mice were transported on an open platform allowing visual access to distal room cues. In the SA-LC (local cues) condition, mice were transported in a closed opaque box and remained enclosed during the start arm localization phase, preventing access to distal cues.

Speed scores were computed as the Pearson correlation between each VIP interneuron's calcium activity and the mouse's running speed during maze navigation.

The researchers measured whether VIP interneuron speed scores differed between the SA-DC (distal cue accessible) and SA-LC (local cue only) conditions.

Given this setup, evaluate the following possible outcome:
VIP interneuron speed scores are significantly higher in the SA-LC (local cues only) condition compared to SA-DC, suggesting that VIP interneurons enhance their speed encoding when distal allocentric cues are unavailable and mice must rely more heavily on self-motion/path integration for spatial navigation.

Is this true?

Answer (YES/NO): NO